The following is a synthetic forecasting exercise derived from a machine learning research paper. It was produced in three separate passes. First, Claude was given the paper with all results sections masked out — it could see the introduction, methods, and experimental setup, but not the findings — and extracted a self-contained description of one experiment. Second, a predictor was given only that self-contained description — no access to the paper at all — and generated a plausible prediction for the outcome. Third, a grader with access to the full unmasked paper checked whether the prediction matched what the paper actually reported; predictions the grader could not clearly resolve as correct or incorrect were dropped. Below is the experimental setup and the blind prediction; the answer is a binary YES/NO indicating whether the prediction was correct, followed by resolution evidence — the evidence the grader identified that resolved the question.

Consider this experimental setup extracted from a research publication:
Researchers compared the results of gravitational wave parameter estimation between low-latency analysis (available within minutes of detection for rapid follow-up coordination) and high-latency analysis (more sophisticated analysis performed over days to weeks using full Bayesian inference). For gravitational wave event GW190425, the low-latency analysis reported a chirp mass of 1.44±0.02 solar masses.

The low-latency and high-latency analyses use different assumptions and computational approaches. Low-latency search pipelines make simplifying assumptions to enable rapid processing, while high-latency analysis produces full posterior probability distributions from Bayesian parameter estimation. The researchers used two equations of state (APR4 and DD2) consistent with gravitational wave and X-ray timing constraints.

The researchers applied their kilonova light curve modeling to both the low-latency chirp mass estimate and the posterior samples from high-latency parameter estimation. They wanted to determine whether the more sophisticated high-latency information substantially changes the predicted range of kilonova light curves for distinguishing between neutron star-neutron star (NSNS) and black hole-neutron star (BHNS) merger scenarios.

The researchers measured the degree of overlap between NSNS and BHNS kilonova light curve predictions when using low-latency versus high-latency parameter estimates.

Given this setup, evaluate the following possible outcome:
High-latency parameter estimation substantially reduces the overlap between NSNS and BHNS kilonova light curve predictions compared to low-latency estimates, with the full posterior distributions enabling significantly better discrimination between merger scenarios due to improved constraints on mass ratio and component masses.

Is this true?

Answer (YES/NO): NO